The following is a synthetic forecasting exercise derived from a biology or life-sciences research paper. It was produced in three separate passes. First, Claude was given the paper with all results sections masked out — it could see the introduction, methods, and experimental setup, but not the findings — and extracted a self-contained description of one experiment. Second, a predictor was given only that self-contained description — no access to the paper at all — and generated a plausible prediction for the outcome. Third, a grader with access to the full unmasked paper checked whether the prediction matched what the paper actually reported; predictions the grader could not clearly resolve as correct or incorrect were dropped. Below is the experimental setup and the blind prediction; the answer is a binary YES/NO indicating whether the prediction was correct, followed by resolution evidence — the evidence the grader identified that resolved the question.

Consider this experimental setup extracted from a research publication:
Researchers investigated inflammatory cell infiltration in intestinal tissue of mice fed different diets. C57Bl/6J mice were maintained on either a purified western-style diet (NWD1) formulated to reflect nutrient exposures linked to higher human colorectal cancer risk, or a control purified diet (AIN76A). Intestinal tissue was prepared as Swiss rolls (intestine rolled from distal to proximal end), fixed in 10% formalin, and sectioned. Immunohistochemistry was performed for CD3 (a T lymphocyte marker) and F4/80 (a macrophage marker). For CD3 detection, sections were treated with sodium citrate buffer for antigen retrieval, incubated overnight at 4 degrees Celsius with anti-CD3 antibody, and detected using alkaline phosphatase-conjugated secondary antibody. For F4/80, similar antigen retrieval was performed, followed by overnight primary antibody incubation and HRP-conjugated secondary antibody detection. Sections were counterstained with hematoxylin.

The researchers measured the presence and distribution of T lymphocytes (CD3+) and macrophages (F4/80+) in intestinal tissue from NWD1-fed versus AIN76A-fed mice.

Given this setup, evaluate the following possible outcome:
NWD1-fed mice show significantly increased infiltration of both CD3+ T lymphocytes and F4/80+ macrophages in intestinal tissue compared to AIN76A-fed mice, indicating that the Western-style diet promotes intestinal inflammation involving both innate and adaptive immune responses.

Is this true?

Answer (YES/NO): YES